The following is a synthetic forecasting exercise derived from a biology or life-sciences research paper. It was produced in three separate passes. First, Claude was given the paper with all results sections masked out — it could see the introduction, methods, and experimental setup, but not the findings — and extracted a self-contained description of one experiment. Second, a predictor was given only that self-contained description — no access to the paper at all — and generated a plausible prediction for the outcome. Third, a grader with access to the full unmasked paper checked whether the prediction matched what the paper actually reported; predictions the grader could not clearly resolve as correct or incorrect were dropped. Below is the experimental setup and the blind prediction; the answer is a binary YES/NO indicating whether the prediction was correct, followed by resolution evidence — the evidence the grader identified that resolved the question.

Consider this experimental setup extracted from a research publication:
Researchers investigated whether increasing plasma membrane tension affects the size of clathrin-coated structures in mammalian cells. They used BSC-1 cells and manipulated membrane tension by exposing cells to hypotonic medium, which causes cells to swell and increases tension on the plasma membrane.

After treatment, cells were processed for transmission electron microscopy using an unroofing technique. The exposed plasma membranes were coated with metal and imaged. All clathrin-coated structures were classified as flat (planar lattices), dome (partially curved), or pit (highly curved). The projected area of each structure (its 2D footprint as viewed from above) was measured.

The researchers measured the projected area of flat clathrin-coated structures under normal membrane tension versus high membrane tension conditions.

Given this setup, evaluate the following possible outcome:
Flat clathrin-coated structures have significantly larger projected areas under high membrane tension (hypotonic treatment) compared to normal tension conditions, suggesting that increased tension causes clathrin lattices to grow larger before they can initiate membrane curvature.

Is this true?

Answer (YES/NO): NO